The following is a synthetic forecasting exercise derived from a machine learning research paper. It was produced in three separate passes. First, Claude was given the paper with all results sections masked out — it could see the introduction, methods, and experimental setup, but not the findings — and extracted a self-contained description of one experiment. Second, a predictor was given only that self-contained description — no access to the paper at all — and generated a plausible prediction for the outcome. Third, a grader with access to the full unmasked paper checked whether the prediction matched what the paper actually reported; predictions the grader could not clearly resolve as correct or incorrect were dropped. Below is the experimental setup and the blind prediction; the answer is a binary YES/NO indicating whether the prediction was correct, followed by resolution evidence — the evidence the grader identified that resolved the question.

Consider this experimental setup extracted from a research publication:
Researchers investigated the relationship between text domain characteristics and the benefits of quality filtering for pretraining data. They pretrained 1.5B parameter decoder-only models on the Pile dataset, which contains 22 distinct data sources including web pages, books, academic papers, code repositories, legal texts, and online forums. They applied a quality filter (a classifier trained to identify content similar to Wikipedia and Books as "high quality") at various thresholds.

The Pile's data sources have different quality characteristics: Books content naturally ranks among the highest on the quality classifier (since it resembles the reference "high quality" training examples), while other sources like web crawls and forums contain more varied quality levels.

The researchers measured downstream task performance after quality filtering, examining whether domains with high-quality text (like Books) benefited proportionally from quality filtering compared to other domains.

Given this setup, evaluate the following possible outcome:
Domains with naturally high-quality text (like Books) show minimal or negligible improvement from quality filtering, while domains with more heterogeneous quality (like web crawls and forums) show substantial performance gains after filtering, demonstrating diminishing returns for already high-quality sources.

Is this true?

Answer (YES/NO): NO